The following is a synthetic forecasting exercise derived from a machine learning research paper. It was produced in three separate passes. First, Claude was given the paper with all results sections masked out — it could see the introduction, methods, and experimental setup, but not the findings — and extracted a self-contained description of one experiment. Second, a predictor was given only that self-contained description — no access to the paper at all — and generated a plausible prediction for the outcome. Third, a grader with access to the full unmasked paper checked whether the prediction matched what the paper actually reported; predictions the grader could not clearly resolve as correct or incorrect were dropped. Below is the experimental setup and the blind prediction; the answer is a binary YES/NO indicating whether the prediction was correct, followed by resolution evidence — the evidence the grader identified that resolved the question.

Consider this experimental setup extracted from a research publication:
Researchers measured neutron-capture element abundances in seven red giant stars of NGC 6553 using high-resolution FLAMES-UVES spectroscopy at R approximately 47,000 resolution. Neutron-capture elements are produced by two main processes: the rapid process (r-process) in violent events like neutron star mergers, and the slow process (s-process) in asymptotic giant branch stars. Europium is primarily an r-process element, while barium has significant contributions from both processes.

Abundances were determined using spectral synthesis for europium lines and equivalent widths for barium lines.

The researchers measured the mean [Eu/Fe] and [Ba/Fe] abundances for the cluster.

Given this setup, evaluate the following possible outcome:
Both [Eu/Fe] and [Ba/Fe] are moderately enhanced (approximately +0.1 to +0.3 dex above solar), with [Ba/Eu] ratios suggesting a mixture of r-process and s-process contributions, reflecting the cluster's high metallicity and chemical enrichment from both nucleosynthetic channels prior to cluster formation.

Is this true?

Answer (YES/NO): NO